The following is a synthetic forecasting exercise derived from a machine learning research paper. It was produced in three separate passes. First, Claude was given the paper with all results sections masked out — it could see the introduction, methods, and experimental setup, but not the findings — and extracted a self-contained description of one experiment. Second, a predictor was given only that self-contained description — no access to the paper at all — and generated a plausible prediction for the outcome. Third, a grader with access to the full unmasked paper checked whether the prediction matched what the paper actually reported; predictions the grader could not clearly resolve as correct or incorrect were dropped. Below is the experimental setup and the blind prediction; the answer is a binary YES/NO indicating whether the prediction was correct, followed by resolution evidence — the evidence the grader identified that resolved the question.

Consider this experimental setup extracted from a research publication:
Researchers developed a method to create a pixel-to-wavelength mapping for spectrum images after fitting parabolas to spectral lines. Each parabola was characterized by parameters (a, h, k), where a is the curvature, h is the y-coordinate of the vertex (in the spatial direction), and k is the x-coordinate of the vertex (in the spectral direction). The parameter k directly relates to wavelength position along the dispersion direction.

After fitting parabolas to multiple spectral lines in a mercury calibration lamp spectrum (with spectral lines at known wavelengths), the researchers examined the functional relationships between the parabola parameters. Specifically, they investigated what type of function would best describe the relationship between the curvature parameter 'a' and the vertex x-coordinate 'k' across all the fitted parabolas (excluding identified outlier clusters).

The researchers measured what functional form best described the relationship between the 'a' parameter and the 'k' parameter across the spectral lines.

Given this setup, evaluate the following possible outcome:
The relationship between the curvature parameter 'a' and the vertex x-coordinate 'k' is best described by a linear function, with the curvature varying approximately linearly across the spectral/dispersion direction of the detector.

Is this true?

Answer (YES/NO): YES